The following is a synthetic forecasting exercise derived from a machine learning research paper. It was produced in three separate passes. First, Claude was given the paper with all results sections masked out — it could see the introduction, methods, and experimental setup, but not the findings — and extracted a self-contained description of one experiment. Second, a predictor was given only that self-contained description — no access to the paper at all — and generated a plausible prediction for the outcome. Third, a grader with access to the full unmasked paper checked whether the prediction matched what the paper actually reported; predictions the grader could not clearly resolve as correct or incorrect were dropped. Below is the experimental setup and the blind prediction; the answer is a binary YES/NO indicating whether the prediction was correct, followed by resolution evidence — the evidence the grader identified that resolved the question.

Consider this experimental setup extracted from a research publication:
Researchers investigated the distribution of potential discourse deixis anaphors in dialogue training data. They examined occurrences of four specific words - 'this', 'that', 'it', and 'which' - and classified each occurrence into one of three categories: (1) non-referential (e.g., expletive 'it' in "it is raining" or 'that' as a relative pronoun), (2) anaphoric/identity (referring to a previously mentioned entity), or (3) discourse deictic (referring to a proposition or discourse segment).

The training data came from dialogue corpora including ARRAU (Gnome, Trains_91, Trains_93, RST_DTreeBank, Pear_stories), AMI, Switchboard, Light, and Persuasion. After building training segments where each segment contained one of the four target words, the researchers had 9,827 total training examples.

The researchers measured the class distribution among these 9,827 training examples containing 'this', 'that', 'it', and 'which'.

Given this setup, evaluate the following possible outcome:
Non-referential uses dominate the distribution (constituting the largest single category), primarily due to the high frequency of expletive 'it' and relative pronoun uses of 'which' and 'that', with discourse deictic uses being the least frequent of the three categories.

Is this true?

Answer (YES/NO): YES